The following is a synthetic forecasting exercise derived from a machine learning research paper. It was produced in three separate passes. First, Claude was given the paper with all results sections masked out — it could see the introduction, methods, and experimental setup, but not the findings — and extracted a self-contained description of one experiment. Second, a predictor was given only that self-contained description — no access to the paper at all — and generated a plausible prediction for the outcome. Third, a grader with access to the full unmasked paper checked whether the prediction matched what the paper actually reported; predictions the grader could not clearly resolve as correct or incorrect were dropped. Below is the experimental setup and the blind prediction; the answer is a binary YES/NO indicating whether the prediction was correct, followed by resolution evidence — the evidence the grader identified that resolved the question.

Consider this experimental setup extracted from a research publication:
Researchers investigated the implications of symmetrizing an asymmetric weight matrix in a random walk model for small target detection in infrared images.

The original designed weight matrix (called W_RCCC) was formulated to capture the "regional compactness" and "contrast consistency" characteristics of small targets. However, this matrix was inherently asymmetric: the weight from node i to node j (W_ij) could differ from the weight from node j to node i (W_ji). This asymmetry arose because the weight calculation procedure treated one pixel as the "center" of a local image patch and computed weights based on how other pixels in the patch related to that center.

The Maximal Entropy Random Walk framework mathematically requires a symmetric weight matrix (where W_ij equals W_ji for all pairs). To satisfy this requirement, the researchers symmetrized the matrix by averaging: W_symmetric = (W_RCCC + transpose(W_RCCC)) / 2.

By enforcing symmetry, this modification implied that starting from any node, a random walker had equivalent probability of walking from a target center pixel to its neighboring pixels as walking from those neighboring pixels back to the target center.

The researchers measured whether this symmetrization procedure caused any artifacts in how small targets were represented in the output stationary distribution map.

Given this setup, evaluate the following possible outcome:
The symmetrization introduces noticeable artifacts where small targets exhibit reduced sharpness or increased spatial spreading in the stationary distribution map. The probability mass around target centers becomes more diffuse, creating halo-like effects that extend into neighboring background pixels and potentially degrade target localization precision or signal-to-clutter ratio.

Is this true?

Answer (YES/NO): YES